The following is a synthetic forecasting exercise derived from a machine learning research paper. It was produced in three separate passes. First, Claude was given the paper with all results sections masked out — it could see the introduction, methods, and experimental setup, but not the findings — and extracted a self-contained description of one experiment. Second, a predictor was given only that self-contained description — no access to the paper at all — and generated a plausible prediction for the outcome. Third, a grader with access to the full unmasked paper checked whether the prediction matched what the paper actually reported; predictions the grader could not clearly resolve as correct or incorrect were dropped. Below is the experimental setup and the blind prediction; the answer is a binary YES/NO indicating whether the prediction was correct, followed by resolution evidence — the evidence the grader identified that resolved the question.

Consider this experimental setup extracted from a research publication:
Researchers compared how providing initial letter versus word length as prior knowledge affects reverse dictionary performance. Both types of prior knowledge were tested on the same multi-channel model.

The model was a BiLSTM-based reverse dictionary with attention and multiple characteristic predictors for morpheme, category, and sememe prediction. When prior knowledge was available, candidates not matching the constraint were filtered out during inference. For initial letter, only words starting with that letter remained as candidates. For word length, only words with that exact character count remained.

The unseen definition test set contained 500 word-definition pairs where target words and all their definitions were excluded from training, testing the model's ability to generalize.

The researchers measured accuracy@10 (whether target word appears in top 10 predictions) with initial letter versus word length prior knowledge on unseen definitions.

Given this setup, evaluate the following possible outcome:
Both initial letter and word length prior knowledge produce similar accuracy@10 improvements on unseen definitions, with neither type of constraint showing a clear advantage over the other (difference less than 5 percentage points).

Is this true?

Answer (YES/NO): NO